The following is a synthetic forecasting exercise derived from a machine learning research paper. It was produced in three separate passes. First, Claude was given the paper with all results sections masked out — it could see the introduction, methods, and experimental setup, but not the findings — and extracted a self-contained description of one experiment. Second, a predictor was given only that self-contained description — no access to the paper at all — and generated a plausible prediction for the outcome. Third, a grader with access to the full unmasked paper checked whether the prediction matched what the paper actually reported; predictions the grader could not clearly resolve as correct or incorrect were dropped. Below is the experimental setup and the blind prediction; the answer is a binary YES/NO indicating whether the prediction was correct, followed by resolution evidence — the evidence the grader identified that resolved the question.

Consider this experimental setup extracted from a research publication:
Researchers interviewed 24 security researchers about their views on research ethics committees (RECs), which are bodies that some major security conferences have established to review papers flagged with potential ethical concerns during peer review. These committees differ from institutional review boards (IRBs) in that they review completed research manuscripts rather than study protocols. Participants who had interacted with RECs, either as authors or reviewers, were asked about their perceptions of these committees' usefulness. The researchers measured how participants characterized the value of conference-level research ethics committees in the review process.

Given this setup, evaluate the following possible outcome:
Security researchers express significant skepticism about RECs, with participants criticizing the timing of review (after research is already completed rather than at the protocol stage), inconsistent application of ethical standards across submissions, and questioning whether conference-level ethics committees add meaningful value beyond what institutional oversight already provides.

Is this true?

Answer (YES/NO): NO